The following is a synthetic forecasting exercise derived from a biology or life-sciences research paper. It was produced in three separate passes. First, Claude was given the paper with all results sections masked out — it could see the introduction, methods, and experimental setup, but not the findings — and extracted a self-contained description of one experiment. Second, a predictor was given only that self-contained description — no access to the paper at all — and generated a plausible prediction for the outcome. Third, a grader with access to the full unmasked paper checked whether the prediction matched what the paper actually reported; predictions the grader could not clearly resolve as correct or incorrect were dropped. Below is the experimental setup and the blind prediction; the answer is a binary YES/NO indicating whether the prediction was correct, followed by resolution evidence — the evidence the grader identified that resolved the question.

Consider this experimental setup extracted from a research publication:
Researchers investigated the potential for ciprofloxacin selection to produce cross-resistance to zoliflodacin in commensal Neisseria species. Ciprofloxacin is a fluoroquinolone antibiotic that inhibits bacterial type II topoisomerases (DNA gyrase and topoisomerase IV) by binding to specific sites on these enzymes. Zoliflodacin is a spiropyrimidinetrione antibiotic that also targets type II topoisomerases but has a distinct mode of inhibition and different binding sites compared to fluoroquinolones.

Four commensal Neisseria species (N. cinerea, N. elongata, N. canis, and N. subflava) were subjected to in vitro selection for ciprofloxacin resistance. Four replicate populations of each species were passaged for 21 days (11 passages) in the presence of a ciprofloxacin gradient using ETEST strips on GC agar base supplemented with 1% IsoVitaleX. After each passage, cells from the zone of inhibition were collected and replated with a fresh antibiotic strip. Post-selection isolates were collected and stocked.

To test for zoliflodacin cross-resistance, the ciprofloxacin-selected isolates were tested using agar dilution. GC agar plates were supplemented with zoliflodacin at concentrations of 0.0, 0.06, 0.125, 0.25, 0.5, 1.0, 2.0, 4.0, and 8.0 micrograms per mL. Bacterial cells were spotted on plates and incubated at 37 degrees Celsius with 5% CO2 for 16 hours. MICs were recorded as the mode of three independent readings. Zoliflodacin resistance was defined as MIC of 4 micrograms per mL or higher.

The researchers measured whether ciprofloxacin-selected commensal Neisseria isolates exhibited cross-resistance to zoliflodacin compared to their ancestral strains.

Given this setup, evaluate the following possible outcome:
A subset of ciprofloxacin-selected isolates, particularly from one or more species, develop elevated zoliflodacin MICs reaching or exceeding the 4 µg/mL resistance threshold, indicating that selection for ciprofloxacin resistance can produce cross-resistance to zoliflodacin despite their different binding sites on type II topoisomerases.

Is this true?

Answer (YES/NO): YES